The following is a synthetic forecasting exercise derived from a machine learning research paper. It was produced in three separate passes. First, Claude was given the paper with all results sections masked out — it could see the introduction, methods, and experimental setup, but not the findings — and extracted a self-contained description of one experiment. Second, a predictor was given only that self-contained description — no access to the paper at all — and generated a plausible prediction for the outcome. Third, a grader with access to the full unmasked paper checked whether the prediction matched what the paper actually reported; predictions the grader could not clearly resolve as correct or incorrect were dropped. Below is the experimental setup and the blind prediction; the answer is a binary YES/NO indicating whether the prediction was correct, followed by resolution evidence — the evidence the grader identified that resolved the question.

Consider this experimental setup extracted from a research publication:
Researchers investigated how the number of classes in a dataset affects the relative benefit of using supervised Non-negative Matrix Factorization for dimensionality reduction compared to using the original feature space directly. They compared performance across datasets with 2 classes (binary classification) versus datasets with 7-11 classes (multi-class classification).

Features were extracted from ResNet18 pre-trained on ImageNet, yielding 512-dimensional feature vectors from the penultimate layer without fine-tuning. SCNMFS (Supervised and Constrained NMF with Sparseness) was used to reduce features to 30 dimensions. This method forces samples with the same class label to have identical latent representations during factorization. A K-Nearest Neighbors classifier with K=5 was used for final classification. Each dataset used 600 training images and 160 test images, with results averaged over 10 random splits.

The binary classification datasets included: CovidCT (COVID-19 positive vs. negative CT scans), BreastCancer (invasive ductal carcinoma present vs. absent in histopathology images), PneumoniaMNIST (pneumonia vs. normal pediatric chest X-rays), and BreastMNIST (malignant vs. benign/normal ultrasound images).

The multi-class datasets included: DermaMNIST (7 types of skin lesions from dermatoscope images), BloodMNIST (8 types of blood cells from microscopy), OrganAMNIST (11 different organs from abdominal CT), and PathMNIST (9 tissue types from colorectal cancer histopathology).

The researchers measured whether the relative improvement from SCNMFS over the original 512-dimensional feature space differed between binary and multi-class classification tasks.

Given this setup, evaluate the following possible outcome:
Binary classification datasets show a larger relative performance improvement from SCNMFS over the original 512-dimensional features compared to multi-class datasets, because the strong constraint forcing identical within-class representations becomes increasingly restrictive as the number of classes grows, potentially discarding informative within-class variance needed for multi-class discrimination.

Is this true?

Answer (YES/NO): NO